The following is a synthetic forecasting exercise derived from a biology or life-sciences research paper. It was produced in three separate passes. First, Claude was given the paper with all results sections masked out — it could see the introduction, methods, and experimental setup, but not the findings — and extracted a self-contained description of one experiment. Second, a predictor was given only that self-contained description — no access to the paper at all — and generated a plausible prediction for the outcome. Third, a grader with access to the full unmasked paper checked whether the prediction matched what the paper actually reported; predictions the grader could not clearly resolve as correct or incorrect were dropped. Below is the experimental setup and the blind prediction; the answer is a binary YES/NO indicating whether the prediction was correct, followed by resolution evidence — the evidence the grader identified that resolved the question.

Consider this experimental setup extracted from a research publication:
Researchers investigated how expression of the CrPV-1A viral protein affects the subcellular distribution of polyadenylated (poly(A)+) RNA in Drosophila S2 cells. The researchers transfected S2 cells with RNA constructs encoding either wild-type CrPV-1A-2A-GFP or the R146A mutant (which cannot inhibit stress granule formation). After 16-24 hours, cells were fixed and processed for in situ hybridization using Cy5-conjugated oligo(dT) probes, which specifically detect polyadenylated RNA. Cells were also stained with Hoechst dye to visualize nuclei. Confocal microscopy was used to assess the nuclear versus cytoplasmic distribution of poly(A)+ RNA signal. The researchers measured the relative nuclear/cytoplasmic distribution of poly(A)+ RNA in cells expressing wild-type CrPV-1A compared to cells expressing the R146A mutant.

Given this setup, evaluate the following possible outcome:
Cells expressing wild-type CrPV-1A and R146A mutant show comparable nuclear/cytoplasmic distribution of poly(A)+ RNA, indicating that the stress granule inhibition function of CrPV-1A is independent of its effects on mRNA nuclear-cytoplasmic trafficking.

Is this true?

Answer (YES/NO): NO